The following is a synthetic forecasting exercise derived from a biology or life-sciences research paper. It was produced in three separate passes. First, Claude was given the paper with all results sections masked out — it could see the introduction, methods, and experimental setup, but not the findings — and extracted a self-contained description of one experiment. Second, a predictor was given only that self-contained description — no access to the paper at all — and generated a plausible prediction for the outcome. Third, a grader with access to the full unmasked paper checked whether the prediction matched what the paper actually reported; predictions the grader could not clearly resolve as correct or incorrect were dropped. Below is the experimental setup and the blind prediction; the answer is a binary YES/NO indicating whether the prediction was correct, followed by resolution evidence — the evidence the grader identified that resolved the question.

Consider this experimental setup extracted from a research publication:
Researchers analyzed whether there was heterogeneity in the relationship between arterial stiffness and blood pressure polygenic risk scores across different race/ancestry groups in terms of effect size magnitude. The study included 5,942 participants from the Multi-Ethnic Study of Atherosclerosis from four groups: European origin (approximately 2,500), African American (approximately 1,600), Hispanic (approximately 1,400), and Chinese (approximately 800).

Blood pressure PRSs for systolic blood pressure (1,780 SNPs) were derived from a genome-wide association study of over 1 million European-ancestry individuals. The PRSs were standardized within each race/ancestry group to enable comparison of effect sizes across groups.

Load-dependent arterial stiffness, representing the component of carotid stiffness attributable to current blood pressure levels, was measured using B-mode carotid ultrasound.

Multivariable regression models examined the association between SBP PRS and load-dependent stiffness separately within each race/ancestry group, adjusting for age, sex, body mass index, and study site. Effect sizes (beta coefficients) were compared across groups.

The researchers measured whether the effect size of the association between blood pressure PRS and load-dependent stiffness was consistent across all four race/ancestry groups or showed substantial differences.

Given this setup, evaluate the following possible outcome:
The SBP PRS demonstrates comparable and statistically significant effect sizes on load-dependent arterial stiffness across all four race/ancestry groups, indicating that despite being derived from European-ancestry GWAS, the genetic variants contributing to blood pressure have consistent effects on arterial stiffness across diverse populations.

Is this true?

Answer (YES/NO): NO